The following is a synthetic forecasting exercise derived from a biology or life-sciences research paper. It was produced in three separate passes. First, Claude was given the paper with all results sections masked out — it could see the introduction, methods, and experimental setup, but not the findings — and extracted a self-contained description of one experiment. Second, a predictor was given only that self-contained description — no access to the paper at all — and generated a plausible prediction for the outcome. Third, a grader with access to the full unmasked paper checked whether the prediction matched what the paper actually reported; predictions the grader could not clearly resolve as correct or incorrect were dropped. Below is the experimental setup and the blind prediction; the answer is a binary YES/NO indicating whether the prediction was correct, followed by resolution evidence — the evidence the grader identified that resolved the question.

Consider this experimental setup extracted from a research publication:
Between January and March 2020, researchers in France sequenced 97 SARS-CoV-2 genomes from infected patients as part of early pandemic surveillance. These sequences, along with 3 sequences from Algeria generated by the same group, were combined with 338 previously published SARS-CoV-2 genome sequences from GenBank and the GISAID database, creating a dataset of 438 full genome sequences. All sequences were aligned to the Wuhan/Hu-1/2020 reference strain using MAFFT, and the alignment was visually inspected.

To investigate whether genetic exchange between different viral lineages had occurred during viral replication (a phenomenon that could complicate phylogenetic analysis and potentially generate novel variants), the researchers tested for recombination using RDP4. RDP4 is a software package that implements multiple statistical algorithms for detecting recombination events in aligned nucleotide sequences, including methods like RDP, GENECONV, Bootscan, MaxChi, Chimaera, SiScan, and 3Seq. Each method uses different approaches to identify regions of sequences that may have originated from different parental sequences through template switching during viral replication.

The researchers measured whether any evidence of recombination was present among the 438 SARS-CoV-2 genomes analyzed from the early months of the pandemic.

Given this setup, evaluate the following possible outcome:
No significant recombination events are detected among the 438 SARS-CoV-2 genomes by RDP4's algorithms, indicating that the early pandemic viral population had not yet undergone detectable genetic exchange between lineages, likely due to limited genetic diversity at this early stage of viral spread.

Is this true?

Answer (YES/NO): YES